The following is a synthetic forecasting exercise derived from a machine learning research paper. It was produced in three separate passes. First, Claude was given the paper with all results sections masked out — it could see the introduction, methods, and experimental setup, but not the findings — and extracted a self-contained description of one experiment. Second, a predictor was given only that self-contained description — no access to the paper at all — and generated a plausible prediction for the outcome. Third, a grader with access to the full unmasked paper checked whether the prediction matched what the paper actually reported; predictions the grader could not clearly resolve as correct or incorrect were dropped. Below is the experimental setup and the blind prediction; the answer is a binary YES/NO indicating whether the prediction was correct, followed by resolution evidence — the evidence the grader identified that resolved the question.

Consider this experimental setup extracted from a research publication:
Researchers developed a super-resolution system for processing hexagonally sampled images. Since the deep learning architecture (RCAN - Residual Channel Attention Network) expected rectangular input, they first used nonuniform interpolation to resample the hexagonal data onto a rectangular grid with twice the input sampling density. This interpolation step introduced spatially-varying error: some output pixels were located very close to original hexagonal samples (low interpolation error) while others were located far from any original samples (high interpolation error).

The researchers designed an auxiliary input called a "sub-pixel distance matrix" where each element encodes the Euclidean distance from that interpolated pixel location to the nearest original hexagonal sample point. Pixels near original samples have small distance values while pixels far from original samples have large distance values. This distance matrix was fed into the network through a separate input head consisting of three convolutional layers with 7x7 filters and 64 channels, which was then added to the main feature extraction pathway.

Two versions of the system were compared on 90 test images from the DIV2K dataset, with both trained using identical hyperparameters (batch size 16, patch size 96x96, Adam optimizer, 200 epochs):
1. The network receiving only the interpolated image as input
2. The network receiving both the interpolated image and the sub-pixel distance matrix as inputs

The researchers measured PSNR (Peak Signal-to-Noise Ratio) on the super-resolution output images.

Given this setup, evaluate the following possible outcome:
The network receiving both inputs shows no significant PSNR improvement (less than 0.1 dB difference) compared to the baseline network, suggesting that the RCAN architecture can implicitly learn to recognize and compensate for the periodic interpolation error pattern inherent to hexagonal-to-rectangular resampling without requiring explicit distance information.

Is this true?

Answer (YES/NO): YES